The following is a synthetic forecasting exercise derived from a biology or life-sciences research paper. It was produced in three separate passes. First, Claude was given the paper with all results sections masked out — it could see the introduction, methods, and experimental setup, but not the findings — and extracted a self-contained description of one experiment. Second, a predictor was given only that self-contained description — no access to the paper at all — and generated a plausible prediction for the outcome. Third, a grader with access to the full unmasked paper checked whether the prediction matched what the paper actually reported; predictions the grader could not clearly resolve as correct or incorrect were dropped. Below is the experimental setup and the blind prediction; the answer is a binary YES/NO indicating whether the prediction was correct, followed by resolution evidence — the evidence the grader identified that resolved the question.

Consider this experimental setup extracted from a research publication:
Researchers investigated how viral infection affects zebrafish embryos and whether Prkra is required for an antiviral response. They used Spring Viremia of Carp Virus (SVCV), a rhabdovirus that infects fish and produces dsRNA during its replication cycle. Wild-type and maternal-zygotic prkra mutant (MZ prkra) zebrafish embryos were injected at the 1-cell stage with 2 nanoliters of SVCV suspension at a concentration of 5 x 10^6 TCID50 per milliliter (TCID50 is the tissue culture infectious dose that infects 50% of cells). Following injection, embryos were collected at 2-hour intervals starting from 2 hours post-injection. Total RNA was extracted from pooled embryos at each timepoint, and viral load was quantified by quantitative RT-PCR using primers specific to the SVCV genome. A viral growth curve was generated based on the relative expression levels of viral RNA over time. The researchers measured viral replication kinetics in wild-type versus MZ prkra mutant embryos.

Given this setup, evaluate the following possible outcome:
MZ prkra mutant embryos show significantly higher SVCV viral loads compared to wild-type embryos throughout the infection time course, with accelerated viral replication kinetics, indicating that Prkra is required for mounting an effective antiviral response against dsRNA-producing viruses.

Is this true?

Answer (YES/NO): YES